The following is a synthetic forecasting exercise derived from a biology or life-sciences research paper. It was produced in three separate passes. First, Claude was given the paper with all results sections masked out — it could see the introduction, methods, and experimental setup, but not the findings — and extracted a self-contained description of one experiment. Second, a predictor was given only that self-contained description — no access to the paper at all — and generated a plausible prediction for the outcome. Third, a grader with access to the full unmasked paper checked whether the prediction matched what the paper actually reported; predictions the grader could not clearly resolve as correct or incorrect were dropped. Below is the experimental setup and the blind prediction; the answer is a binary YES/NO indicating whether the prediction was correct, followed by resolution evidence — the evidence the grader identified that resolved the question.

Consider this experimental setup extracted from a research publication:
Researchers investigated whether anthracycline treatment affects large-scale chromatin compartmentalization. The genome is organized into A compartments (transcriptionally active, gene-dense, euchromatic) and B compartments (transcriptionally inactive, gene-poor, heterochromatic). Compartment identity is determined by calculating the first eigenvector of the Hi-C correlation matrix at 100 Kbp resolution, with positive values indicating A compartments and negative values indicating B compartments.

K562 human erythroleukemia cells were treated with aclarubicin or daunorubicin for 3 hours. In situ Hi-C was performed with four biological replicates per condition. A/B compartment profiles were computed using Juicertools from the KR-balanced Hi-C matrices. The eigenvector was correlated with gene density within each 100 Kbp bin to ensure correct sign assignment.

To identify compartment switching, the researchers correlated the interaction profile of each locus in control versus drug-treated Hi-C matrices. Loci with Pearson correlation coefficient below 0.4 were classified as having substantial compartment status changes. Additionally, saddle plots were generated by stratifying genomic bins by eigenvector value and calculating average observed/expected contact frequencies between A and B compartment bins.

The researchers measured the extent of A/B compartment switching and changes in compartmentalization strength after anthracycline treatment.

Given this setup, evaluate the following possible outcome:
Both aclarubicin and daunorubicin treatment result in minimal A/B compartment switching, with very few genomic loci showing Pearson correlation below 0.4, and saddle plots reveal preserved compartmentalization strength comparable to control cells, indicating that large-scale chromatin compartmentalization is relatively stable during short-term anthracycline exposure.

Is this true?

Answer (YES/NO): NO